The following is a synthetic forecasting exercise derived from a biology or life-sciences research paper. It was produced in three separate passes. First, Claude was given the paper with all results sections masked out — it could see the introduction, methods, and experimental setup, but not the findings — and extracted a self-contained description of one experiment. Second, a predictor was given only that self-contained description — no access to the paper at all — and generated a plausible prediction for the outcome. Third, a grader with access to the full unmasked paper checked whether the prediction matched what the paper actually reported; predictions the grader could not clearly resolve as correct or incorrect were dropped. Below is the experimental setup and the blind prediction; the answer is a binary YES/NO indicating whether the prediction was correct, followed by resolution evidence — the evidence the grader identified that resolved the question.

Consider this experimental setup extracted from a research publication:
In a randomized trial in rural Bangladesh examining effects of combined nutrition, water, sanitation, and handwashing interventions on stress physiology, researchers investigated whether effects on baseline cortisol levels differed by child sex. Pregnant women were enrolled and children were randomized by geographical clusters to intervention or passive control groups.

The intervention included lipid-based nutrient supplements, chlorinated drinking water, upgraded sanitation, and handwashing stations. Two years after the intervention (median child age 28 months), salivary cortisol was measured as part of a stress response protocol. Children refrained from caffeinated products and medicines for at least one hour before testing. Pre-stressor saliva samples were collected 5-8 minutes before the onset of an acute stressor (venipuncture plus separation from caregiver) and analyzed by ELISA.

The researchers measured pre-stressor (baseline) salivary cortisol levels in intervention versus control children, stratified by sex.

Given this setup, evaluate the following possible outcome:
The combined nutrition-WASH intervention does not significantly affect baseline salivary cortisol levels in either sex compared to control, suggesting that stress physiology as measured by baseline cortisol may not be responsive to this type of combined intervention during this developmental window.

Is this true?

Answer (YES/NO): NO